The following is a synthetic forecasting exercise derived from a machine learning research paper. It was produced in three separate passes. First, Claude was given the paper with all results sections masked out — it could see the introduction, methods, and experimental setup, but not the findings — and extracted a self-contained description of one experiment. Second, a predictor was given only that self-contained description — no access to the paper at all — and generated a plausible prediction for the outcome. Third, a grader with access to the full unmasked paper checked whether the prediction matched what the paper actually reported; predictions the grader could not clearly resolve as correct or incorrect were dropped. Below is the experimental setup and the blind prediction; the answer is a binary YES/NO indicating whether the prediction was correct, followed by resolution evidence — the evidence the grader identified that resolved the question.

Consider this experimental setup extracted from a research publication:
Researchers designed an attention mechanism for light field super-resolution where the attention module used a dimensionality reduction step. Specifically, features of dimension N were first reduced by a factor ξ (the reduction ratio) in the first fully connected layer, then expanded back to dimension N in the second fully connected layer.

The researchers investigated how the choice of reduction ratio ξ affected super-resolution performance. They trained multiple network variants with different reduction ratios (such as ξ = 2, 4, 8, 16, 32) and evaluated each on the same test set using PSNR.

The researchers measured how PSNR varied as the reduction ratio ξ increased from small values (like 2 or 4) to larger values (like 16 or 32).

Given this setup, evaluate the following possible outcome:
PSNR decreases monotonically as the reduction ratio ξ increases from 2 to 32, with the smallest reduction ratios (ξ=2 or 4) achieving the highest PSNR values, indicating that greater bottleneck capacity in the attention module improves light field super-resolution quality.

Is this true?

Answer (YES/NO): YES